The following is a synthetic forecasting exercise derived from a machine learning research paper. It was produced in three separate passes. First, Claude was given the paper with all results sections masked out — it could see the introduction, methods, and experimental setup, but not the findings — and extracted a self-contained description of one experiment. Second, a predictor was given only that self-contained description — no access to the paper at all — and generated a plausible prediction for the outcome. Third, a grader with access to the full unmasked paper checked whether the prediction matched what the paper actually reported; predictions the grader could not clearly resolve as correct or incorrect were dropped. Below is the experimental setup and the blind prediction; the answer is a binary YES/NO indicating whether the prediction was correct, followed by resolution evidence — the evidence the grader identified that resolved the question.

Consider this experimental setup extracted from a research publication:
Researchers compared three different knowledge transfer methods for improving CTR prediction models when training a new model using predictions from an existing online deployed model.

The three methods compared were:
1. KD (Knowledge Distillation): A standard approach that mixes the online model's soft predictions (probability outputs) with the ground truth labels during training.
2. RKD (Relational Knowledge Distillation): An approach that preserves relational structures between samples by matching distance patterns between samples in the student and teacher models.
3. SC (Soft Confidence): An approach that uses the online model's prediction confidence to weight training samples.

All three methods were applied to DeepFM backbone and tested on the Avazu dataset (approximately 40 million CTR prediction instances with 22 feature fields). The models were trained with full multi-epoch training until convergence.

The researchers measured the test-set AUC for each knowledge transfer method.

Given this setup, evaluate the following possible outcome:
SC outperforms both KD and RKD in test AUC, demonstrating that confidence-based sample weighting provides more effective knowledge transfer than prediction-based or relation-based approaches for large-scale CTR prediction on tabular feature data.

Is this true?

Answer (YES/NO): NO